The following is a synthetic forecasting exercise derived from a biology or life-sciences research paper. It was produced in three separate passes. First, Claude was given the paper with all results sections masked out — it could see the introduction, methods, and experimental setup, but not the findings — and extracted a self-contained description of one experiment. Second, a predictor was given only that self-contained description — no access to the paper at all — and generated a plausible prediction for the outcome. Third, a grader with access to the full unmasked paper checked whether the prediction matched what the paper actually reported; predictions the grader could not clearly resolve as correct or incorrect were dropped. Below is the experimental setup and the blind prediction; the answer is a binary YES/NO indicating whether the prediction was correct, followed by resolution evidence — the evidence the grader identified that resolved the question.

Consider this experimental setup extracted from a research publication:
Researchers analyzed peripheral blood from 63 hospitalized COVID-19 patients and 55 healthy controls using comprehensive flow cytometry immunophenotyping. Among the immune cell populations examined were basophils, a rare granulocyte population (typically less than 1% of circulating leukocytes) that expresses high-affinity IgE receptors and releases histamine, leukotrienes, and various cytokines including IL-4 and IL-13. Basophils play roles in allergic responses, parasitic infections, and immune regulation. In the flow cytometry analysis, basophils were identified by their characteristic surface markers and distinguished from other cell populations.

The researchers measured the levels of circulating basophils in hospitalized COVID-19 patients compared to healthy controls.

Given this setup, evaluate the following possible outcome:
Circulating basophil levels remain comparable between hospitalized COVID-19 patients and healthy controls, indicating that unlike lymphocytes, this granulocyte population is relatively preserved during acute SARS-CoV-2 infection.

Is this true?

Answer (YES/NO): NO